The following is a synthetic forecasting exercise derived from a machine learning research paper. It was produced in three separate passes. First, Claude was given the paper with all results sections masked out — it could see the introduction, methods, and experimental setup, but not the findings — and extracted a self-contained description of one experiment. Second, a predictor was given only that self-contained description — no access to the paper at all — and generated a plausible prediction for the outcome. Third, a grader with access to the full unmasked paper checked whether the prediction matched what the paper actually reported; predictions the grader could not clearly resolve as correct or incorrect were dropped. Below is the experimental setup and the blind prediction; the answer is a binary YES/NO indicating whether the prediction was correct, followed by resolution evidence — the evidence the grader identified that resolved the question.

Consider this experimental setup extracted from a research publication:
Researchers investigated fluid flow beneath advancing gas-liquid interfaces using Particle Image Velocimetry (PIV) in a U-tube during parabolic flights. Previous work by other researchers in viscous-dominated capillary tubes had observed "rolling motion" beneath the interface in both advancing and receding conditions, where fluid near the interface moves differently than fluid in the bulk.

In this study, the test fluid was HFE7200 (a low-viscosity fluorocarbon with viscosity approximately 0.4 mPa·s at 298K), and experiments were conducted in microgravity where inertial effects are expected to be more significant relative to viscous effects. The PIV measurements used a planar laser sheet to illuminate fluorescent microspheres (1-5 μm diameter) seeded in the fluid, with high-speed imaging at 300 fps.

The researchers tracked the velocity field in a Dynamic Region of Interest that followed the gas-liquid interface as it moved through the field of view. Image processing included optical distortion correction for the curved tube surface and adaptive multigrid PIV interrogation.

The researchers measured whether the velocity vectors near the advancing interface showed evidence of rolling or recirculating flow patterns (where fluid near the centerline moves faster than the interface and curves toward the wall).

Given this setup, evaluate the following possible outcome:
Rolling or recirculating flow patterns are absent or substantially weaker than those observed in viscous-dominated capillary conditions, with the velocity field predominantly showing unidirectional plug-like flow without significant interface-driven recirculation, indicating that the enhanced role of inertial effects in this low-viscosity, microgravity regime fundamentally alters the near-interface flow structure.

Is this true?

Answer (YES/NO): NO